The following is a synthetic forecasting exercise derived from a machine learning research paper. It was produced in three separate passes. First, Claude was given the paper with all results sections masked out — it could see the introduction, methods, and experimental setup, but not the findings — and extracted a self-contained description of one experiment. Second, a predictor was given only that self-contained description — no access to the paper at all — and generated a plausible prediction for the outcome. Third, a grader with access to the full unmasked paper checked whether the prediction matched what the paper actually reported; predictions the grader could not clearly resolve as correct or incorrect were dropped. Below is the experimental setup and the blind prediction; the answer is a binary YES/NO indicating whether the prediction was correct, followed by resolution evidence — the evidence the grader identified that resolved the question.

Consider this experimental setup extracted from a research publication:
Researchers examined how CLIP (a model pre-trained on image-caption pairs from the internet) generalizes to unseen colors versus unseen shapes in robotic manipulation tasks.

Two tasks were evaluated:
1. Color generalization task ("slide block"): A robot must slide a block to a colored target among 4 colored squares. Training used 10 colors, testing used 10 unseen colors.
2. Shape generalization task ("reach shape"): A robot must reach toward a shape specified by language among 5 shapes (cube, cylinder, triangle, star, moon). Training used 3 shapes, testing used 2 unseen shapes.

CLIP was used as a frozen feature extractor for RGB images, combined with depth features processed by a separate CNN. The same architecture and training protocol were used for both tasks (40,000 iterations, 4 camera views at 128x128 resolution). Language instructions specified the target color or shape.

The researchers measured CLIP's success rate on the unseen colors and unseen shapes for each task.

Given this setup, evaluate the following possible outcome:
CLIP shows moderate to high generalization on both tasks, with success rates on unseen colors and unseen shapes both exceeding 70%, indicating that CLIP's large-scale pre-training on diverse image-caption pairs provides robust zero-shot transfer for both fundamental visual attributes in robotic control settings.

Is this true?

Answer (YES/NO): NO